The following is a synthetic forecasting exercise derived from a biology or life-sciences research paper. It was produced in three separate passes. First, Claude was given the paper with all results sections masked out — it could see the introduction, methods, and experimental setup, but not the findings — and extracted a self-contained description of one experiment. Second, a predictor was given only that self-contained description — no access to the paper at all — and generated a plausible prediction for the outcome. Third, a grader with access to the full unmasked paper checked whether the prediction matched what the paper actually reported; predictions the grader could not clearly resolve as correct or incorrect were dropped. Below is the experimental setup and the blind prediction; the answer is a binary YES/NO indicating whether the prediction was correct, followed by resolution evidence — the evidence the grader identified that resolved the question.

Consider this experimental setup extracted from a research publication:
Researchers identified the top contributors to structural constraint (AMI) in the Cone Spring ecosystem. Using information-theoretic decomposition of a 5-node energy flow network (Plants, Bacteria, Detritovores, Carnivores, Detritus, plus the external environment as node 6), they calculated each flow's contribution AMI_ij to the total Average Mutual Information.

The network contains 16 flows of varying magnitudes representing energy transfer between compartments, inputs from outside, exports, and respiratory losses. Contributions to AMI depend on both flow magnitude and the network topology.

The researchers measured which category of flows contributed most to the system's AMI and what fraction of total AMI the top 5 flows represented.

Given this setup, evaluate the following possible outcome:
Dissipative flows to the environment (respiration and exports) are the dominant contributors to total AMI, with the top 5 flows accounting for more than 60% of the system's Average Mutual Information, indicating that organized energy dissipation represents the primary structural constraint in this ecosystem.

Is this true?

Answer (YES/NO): NO